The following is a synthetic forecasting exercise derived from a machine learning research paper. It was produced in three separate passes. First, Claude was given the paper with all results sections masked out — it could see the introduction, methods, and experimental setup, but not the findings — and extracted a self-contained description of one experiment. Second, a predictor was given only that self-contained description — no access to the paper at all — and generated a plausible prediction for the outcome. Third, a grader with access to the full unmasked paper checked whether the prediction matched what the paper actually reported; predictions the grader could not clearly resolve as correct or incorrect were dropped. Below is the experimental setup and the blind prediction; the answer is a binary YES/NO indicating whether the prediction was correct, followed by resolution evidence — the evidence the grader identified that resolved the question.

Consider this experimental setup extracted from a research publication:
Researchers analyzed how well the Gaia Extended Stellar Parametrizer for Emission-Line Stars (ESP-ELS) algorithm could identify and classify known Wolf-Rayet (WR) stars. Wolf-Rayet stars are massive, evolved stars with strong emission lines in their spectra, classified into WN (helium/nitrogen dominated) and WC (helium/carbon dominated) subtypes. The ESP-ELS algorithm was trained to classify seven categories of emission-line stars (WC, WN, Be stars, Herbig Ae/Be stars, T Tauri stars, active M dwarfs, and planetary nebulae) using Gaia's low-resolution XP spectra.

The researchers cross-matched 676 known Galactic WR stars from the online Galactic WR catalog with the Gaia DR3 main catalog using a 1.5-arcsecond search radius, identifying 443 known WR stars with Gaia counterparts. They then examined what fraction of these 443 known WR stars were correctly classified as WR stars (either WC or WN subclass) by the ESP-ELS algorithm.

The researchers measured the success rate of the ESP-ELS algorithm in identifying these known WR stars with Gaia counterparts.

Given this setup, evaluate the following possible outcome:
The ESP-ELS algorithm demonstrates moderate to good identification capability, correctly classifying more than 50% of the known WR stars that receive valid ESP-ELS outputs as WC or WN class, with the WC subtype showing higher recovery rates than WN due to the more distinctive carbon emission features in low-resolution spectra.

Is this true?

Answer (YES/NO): NO